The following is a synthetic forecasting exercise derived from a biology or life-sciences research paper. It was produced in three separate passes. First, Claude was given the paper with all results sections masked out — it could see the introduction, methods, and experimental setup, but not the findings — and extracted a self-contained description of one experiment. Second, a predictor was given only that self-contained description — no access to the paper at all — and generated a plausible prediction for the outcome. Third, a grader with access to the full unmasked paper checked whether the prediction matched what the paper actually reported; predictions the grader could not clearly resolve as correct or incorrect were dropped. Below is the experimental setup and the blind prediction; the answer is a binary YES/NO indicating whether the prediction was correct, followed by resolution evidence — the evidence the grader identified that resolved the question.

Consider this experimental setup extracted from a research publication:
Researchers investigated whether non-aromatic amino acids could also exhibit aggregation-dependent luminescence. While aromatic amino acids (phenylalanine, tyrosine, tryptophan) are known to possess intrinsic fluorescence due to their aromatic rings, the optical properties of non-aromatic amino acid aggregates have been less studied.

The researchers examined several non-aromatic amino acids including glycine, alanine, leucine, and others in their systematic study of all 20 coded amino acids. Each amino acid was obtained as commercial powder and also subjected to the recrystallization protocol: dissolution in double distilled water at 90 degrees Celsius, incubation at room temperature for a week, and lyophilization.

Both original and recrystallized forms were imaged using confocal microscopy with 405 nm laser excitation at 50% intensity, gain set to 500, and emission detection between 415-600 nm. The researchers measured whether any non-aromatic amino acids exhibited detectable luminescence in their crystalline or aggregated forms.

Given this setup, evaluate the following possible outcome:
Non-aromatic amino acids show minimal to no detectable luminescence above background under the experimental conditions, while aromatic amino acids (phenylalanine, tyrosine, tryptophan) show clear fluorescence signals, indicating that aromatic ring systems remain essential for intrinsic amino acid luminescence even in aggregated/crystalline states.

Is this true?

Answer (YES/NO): NO